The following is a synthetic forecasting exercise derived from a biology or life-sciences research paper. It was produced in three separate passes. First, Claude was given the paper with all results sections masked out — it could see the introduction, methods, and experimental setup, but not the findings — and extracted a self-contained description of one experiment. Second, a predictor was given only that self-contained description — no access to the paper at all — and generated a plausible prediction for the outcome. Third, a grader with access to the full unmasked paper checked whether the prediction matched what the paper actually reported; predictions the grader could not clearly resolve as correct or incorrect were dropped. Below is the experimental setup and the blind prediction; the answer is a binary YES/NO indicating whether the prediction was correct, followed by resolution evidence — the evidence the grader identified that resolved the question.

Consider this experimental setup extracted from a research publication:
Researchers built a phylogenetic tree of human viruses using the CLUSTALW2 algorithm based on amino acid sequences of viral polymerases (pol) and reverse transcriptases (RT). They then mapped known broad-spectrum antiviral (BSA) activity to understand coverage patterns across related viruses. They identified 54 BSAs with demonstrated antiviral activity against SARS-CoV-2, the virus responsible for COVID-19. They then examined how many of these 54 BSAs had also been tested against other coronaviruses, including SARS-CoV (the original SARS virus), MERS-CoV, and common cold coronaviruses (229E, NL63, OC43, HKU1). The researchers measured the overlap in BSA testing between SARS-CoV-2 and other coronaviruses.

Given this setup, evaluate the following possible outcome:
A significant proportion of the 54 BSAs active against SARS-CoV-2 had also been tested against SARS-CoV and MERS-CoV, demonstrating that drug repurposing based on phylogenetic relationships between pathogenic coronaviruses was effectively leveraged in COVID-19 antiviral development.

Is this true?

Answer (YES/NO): NO